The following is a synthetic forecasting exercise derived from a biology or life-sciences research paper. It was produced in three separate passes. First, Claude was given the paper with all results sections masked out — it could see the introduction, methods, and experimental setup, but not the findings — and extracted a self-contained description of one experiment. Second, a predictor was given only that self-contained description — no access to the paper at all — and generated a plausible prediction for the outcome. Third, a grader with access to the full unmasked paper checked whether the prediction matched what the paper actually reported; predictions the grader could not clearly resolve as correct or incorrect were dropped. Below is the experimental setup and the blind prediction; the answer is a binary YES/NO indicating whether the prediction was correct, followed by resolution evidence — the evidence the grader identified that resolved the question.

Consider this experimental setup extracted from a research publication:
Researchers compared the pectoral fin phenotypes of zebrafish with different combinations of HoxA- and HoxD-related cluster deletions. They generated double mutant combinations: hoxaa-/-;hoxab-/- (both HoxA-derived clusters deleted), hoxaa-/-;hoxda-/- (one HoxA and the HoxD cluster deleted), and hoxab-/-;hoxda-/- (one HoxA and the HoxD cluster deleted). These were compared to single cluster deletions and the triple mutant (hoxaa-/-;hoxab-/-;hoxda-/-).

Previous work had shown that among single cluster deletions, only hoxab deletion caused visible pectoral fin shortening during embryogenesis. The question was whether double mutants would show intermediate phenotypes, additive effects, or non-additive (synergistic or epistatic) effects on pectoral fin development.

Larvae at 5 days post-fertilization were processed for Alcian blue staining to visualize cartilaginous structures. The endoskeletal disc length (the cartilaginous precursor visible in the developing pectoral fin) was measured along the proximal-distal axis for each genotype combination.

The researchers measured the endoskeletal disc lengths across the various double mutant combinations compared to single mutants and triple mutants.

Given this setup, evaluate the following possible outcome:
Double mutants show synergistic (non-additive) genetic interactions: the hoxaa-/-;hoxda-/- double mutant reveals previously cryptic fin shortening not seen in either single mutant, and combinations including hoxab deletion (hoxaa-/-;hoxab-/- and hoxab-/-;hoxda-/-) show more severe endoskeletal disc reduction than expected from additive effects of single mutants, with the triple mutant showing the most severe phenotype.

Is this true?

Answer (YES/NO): NO